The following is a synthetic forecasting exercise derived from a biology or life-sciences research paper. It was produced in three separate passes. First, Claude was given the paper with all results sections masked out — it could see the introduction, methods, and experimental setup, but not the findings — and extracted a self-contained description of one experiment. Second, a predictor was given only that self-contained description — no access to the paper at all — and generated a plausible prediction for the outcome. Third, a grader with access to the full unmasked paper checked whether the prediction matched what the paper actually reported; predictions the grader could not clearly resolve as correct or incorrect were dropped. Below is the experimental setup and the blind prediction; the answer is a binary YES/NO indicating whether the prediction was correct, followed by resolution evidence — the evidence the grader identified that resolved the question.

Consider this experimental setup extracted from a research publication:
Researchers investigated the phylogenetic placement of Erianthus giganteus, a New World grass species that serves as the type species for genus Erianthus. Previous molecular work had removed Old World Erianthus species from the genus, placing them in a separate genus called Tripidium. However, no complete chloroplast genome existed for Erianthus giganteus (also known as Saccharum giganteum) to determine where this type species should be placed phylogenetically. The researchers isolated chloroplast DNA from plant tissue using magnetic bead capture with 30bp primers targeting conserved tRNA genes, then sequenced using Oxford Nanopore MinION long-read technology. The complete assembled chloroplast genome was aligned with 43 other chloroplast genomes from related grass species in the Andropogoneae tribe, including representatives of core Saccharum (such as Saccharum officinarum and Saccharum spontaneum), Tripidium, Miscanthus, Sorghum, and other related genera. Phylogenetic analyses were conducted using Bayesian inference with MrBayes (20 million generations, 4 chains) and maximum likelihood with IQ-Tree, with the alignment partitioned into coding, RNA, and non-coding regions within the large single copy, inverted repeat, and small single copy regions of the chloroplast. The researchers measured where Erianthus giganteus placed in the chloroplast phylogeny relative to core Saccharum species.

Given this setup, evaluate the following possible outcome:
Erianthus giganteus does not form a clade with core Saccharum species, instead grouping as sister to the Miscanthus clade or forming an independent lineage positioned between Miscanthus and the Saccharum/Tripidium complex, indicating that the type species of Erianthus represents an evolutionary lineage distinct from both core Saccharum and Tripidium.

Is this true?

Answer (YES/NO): NO